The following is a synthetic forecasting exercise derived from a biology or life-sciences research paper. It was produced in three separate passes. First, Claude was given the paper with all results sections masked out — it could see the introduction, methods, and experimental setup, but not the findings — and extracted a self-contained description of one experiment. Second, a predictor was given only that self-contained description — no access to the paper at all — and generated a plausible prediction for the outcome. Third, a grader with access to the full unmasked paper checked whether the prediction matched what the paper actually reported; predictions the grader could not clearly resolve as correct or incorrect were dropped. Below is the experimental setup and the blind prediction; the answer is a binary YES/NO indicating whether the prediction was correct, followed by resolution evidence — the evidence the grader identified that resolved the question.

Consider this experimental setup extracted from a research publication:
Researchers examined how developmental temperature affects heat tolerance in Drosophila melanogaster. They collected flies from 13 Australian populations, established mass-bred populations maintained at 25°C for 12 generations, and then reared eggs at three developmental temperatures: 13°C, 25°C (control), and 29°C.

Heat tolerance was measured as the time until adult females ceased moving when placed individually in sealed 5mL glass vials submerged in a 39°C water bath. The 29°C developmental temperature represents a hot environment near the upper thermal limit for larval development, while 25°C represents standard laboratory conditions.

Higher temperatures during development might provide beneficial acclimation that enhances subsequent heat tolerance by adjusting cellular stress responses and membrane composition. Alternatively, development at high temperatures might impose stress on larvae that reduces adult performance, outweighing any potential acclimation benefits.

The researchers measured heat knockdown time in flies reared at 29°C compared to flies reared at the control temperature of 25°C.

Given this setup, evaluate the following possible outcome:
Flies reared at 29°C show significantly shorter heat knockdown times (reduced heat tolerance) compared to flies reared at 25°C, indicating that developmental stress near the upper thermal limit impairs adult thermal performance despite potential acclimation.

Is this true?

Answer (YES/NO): NO